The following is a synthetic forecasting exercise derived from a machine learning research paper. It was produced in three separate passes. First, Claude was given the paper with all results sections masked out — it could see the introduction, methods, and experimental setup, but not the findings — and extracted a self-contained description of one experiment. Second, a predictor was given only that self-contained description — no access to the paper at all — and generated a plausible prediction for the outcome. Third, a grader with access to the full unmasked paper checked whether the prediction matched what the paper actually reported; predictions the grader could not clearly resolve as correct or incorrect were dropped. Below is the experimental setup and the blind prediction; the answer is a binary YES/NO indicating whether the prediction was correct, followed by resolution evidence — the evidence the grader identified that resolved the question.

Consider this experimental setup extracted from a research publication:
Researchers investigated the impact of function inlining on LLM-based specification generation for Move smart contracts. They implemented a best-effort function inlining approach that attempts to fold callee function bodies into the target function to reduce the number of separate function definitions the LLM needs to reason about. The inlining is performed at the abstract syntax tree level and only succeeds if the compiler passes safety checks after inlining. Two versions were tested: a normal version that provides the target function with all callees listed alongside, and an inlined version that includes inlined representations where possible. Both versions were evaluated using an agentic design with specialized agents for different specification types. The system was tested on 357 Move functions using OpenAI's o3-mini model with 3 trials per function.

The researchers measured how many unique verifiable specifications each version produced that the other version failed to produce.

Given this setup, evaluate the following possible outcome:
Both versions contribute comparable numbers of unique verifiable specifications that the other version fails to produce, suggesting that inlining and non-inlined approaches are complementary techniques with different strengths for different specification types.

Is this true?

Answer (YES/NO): YES